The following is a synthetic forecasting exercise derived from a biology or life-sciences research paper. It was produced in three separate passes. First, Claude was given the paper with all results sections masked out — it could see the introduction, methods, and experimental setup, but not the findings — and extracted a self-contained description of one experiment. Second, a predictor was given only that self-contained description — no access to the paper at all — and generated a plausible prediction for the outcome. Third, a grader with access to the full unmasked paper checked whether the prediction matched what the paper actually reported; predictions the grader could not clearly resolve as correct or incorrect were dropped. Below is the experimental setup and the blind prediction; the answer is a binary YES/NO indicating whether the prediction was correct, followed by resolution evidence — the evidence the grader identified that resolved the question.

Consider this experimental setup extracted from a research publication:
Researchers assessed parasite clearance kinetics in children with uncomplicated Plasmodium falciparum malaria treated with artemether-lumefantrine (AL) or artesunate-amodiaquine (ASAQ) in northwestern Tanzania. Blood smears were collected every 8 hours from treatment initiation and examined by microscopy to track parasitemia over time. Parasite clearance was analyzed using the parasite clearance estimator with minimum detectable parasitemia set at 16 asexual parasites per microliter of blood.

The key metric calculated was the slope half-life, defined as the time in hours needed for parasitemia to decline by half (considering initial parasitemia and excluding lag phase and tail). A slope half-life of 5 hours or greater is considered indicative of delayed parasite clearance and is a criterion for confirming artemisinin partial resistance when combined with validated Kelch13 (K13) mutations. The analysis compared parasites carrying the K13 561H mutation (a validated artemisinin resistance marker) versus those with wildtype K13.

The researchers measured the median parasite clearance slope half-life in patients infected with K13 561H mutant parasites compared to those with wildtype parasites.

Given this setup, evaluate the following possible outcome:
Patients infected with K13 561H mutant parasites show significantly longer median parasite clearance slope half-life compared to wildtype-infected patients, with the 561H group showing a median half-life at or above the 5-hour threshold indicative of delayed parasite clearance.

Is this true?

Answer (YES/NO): YES